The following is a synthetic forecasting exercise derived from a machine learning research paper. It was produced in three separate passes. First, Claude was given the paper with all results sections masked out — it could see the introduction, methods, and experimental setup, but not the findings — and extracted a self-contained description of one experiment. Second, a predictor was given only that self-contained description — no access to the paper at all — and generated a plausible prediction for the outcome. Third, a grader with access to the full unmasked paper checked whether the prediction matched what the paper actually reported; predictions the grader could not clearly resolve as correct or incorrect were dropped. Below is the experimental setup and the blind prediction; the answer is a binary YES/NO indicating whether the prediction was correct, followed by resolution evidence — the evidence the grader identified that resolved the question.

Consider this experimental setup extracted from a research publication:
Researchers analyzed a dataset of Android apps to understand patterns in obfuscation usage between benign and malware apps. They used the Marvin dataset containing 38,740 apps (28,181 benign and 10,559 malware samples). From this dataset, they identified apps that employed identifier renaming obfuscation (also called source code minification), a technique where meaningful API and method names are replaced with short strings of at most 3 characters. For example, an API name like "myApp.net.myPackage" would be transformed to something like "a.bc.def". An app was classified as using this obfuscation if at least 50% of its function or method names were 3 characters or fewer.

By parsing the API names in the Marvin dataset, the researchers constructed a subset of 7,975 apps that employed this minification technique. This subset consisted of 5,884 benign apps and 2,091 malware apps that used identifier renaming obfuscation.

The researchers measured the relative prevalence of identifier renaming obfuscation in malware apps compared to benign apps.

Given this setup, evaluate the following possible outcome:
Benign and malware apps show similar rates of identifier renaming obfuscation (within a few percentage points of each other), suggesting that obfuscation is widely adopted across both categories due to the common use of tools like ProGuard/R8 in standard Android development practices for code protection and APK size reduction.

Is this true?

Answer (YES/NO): YES